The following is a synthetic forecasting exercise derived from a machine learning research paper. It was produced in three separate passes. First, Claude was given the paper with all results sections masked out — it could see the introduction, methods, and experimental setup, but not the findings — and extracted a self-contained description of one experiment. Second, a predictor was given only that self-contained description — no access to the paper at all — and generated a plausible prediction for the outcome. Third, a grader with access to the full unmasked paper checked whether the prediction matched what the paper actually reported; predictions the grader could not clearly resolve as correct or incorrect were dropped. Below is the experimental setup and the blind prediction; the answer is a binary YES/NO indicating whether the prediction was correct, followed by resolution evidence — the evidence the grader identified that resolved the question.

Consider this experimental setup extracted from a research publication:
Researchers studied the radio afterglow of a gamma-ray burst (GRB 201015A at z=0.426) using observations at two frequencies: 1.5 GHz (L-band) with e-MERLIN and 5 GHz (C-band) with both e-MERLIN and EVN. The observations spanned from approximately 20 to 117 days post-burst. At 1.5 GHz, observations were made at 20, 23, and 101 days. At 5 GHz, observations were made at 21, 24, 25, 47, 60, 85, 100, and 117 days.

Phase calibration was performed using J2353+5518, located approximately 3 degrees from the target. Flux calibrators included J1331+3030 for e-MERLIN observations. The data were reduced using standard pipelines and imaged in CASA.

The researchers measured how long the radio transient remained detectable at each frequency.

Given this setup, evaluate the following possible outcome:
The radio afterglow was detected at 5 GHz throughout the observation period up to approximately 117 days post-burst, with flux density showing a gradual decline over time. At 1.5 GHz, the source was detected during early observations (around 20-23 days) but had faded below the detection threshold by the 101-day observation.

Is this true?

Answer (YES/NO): NO